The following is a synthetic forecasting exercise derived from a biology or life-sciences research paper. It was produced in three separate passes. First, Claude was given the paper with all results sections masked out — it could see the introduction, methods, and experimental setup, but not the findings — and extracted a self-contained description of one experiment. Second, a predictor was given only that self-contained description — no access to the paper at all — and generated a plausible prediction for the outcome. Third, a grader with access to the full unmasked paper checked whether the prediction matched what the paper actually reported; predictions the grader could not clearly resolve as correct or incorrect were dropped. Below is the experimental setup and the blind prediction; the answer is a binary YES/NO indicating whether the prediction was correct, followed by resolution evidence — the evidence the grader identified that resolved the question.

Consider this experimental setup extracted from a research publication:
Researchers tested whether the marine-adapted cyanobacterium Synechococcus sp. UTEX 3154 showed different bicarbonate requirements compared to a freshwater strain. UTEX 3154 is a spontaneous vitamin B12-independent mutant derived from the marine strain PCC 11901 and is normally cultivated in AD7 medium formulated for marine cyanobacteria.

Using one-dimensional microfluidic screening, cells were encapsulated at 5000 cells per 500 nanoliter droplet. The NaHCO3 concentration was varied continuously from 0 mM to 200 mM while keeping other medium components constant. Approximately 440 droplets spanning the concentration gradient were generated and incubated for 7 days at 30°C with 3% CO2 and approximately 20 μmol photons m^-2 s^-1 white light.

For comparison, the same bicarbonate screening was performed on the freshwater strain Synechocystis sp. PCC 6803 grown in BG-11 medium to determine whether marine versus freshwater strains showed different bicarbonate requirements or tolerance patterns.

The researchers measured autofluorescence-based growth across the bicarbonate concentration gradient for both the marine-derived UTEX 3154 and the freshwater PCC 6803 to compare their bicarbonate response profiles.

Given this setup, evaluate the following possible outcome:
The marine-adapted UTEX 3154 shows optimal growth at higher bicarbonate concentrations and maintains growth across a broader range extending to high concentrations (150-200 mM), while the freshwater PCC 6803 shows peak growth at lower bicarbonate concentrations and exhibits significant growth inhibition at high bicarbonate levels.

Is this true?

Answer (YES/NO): NO